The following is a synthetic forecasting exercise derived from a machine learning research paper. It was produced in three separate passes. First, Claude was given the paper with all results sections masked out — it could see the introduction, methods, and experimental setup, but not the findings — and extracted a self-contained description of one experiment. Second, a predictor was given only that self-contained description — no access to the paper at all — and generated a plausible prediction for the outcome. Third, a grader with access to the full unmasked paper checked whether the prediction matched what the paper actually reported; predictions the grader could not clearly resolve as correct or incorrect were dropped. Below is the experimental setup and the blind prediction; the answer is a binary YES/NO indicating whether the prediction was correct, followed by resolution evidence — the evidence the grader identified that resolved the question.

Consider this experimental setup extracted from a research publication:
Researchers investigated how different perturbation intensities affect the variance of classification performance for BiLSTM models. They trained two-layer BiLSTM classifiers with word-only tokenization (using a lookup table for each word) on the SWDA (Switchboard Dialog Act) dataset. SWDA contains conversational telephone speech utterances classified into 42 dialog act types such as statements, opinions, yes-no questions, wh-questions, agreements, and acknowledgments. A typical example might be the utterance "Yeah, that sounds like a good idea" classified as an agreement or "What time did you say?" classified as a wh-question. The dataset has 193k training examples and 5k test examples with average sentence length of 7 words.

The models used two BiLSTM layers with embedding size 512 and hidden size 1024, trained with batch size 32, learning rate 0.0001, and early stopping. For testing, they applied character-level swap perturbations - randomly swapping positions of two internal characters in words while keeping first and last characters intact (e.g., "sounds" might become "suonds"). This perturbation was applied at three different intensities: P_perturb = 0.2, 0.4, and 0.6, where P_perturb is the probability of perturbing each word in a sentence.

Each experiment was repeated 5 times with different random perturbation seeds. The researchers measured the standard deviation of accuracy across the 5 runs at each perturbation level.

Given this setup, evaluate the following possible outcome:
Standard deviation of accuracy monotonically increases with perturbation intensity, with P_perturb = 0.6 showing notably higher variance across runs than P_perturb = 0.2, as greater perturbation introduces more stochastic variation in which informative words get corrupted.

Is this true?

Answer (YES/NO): YES